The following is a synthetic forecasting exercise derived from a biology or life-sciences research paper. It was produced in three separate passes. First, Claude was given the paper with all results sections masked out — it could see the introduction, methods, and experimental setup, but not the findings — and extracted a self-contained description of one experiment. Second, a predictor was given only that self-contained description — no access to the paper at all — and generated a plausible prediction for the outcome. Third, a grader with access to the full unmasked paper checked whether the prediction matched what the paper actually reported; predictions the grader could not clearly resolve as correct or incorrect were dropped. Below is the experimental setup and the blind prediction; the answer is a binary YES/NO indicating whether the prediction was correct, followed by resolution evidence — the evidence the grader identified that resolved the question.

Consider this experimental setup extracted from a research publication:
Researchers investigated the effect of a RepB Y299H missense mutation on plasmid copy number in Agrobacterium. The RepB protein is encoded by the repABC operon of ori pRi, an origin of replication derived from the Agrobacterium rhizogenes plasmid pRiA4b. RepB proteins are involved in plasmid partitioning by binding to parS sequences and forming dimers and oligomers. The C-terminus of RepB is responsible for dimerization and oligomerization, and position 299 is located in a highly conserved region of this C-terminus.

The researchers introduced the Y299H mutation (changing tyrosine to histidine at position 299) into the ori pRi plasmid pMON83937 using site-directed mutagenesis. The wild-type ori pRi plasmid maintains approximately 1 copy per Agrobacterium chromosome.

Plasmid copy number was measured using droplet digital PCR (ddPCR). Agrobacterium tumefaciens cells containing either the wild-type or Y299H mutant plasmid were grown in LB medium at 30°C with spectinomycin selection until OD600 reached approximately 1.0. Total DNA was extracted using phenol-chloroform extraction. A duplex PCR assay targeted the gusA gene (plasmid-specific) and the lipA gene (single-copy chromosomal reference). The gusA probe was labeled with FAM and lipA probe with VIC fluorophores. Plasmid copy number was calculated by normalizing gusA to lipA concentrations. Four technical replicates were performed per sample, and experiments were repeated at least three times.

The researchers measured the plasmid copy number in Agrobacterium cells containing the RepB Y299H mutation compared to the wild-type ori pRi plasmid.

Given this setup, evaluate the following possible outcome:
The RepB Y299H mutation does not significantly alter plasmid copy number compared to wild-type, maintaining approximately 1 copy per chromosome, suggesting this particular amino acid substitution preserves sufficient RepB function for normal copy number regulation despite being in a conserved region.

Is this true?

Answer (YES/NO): NO